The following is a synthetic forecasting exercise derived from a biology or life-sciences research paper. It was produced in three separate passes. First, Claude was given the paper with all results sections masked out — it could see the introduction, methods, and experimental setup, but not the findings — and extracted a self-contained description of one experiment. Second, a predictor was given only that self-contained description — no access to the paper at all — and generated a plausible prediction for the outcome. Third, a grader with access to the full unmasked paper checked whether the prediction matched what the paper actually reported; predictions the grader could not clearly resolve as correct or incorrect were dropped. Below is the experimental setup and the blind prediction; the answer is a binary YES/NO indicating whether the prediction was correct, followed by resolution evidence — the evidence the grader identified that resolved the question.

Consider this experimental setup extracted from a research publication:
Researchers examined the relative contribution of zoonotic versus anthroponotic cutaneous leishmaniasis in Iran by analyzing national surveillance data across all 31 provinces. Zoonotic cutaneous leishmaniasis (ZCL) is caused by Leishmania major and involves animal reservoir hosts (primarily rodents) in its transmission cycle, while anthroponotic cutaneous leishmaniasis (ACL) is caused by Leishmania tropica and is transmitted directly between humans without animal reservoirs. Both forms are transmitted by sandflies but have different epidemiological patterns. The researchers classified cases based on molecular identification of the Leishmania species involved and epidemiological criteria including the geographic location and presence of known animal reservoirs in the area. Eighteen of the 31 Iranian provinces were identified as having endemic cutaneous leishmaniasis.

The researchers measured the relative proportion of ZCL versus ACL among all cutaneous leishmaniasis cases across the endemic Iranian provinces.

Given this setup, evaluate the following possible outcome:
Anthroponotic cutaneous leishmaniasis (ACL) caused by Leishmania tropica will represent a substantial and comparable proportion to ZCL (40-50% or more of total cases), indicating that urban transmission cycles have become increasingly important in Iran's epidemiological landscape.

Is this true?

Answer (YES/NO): NO